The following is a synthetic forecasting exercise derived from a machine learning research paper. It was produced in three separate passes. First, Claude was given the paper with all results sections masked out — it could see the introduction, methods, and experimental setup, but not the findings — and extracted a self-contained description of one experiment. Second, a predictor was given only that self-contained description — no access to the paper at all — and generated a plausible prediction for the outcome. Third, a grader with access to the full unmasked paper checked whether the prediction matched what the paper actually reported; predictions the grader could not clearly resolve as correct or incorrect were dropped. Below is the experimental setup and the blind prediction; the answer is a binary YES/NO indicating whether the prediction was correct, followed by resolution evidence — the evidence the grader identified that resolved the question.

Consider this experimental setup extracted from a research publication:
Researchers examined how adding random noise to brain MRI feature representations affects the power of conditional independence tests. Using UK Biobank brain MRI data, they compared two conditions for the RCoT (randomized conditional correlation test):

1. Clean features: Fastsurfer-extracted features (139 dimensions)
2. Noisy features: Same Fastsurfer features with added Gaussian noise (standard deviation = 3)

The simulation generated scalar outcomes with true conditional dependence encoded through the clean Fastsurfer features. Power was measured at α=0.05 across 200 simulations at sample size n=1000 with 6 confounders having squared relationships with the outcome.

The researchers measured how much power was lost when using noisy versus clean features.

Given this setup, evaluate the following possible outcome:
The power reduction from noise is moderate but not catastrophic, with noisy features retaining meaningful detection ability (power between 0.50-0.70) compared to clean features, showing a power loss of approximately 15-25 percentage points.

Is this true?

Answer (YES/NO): NO